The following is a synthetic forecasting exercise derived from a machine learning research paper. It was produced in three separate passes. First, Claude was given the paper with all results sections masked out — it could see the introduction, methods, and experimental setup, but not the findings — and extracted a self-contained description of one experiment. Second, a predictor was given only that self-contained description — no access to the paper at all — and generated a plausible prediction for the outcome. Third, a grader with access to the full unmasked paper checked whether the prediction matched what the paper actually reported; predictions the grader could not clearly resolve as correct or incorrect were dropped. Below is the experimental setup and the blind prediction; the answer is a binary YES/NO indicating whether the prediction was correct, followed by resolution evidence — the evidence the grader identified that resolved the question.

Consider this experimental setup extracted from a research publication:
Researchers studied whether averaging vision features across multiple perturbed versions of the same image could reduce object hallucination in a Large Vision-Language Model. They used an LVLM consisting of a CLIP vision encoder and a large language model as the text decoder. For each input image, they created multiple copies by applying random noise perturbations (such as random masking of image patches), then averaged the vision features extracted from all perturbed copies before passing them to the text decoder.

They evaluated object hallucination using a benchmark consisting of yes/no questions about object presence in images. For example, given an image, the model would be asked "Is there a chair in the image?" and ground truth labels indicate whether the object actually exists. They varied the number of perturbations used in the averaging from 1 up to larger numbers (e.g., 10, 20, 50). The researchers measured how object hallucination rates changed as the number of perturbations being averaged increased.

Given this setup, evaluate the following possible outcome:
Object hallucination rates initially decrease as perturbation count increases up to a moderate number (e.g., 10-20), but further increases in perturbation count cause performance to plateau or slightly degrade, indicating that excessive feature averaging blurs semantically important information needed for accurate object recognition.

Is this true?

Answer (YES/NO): NO